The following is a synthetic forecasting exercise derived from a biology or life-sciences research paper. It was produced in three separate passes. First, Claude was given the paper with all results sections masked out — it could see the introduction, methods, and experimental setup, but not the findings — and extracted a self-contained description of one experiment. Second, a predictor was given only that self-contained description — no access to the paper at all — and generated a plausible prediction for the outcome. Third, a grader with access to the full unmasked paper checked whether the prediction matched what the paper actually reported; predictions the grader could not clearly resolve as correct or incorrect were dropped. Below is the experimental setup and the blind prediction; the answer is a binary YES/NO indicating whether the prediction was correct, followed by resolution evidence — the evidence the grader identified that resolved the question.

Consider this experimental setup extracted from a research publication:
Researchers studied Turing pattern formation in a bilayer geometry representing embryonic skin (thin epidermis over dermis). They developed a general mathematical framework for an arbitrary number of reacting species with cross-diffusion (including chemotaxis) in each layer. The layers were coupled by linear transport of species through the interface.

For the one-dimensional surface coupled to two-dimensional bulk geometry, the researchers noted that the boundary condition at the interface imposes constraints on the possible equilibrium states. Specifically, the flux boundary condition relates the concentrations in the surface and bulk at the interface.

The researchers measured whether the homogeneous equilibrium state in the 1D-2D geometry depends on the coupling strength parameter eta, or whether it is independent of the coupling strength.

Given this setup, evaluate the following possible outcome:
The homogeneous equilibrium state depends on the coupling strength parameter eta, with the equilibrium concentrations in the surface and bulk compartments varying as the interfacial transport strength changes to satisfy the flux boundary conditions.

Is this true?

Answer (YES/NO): NO